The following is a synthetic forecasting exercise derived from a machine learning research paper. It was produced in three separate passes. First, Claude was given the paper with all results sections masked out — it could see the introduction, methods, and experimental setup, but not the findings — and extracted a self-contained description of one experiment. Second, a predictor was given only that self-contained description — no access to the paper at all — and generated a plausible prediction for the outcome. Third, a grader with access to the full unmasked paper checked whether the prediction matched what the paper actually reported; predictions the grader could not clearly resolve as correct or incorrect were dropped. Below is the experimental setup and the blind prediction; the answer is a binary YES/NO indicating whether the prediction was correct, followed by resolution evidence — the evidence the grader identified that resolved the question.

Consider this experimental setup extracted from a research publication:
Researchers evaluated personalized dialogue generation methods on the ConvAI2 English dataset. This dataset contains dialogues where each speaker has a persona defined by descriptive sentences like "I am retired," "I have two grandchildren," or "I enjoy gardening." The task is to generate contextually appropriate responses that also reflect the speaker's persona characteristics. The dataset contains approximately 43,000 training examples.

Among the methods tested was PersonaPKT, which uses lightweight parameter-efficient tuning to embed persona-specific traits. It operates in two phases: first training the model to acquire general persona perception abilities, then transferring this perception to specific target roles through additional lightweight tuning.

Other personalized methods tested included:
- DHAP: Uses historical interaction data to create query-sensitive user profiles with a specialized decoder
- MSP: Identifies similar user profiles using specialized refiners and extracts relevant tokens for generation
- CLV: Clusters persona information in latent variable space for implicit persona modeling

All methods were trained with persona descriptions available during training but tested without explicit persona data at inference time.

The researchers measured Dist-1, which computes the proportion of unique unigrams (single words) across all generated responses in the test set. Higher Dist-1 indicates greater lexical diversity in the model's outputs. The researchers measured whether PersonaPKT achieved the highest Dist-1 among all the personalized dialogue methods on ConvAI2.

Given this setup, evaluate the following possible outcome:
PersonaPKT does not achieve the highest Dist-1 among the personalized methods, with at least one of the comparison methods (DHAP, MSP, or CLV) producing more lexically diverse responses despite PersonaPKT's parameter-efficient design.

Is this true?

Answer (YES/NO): NO